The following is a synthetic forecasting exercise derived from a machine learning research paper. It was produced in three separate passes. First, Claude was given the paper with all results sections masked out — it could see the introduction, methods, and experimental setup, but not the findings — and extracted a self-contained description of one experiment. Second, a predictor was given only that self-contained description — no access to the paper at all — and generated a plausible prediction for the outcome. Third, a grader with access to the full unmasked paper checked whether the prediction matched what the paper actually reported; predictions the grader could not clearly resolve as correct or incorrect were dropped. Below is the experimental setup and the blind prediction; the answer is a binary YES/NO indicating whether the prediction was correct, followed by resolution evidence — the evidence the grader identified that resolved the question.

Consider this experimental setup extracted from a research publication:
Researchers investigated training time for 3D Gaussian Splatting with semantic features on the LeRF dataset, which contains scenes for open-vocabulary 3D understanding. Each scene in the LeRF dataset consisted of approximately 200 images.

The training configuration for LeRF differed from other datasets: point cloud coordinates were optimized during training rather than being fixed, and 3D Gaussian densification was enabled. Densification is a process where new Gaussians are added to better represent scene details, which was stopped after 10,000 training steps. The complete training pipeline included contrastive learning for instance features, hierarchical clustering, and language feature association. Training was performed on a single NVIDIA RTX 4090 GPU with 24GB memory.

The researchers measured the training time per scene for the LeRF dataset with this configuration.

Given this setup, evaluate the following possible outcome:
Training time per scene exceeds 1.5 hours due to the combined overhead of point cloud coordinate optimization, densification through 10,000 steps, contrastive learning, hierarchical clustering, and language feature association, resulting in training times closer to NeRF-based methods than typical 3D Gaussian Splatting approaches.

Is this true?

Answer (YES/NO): NO